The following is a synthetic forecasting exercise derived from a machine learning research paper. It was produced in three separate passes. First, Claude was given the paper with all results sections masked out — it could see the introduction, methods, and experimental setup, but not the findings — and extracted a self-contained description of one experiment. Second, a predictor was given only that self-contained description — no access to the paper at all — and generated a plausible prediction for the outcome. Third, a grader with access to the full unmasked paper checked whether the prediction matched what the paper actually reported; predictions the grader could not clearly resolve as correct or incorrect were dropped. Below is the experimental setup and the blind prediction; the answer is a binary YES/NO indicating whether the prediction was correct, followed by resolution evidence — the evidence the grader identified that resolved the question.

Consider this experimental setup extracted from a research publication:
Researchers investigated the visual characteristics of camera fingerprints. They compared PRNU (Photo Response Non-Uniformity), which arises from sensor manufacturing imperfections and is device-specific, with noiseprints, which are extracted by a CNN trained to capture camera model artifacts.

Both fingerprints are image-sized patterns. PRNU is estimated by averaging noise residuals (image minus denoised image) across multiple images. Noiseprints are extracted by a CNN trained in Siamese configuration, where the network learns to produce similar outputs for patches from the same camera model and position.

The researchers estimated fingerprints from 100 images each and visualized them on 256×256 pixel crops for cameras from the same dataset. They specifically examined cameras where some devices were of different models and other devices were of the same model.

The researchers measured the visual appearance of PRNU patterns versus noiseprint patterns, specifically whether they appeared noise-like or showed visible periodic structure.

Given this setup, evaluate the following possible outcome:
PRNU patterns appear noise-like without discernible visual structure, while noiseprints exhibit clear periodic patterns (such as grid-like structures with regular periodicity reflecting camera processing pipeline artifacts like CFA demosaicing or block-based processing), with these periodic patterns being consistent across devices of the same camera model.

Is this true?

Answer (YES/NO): YES